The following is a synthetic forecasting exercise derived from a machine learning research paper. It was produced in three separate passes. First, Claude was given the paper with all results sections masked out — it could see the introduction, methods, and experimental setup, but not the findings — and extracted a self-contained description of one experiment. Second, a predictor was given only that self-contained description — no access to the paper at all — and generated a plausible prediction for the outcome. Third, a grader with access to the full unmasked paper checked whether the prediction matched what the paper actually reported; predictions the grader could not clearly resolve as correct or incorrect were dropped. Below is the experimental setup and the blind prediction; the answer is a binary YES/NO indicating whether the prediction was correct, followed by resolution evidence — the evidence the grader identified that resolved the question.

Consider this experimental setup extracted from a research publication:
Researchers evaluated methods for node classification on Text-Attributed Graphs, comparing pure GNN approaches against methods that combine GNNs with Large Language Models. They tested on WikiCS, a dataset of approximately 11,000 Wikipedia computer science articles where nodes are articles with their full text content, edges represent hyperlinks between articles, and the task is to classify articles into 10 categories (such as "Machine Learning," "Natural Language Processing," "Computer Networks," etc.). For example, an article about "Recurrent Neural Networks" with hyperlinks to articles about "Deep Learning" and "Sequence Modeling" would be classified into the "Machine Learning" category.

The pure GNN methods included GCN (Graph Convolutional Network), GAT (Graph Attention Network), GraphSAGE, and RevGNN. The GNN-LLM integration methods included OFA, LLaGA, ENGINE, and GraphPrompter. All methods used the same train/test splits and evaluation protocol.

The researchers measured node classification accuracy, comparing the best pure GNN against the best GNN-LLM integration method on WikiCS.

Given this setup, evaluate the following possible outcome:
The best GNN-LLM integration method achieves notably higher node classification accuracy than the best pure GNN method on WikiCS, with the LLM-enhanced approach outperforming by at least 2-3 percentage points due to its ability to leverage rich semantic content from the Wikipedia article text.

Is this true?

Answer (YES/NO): NO